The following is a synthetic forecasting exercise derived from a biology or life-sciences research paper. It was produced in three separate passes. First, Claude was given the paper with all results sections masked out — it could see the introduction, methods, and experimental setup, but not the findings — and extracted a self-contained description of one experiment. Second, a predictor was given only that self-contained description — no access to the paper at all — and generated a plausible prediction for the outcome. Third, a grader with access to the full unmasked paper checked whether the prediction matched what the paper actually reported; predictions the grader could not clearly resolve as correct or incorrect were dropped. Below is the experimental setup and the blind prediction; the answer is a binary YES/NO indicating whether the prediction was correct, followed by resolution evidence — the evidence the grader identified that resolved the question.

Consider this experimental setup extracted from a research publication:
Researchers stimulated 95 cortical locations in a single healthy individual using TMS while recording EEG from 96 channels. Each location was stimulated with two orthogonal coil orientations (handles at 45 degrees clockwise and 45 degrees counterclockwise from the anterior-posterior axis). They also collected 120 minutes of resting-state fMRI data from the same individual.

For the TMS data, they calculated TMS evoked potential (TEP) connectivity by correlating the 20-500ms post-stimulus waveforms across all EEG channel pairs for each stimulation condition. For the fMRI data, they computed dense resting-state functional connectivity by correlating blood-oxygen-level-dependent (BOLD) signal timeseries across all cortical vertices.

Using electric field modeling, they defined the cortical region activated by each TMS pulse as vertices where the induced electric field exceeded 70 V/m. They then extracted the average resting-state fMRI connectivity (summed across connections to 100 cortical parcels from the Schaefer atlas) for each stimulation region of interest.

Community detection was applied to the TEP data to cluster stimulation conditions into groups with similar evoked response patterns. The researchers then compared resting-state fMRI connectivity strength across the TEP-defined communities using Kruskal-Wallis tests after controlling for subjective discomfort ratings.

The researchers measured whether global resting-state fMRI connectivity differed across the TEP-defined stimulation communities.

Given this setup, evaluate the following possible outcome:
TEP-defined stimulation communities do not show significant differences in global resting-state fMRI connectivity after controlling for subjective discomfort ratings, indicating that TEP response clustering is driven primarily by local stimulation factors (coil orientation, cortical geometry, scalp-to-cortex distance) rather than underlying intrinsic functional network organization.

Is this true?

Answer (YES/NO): NO